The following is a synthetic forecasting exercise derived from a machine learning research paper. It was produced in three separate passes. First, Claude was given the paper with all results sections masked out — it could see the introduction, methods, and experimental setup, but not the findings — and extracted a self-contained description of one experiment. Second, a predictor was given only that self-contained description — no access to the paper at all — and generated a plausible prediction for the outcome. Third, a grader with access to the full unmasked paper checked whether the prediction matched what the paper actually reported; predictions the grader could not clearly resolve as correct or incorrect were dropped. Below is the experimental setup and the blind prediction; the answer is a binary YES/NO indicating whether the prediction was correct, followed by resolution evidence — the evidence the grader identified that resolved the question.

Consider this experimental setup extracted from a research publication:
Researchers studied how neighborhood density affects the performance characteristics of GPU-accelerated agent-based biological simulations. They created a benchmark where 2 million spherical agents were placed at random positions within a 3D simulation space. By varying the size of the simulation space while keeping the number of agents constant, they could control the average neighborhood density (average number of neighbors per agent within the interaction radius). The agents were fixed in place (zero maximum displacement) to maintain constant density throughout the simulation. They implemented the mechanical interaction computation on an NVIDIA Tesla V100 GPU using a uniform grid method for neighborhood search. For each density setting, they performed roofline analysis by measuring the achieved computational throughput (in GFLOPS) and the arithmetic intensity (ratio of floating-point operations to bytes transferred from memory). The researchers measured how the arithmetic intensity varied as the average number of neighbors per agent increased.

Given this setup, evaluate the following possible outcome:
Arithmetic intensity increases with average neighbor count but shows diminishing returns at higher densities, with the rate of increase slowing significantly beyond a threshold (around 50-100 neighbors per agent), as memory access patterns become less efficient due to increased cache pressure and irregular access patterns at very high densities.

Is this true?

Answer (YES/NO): NO